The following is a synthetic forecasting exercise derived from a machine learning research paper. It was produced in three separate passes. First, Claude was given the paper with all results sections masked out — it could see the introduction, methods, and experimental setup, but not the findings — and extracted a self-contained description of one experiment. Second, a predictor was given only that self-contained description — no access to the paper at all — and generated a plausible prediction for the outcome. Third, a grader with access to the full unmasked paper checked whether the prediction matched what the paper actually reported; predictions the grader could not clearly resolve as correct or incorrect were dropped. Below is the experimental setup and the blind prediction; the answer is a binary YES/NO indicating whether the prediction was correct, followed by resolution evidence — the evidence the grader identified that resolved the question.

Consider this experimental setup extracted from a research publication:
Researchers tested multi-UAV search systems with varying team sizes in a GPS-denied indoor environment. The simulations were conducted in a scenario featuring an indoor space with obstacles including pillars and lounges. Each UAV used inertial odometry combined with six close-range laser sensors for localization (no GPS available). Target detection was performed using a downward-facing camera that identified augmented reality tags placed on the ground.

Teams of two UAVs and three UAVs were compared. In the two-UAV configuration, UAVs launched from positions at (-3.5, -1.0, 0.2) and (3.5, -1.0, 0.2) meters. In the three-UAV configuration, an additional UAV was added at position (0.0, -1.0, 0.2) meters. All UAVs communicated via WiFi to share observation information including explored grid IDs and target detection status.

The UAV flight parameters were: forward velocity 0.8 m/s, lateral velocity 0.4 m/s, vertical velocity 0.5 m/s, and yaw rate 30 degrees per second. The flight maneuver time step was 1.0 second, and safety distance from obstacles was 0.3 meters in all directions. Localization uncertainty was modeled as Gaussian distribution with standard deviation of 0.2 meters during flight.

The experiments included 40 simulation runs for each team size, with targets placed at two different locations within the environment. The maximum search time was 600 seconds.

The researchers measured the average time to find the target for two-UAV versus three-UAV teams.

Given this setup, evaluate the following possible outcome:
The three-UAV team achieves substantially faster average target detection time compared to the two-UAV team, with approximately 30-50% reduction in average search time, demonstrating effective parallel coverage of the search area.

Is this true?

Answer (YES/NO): NO